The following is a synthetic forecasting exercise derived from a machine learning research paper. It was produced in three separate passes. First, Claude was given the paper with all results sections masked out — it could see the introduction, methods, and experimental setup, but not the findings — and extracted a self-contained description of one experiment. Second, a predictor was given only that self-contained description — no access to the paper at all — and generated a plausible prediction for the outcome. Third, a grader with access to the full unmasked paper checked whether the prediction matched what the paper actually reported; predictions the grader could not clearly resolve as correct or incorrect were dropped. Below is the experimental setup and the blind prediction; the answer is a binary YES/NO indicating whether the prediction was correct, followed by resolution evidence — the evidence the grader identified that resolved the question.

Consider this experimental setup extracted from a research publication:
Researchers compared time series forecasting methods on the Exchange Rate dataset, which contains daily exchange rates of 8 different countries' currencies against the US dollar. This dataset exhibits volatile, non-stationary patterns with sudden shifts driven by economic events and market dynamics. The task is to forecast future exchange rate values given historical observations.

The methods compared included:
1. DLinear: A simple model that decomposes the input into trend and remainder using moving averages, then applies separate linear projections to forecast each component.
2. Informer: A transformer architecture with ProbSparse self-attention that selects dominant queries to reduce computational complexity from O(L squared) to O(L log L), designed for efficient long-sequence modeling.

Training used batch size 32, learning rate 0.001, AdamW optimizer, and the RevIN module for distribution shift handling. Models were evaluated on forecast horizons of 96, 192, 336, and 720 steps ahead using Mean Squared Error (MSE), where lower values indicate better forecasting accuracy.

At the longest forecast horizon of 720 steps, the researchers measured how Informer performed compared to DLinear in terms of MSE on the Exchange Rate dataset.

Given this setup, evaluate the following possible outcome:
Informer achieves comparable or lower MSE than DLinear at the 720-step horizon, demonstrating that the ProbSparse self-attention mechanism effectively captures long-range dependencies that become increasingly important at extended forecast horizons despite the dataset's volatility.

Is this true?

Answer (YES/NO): NO